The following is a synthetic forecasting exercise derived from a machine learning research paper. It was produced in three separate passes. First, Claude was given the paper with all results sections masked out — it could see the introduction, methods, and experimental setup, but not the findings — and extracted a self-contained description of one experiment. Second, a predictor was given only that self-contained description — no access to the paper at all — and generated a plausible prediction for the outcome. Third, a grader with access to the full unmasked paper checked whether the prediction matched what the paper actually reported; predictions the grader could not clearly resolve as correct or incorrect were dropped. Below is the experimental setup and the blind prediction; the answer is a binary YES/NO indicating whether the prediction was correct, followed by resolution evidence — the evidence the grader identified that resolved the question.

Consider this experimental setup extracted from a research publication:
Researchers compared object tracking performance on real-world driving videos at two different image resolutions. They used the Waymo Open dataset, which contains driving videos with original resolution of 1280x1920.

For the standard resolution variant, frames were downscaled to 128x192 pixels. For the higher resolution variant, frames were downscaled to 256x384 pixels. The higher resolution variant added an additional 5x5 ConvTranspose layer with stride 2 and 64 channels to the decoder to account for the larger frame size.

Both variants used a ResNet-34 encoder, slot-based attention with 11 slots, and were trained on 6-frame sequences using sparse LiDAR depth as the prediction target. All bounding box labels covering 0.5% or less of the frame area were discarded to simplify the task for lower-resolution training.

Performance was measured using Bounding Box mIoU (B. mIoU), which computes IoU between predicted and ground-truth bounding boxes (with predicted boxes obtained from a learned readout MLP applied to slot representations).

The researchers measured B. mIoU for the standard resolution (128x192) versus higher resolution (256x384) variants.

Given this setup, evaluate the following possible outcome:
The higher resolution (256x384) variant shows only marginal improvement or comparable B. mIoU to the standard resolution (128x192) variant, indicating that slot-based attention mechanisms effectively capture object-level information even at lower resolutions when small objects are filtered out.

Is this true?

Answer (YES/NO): YES